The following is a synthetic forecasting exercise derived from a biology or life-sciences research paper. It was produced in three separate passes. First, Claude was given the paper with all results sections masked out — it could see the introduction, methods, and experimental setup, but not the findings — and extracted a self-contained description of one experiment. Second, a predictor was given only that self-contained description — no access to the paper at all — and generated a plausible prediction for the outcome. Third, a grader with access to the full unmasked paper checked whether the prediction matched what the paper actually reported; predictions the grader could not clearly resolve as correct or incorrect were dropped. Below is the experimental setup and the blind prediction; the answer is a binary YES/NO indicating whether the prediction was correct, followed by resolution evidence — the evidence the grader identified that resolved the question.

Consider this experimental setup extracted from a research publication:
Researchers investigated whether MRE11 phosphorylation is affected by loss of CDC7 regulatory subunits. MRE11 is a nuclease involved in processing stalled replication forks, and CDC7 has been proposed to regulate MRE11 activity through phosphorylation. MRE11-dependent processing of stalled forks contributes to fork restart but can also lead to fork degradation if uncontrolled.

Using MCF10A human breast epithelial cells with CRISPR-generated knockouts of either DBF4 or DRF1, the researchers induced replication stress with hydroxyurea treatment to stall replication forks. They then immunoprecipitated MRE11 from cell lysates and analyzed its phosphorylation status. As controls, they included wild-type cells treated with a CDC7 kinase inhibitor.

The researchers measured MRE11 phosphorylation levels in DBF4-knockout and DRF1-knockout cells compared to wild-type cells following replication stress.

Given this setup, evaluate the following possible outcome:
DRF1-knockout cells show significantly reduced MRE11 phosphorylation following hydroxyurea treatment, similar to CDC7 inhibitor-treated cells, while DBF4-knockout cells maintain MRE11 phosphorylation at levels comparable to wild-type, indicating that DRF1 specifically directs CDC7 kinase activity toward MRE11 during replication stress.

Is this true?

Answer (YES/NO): NO